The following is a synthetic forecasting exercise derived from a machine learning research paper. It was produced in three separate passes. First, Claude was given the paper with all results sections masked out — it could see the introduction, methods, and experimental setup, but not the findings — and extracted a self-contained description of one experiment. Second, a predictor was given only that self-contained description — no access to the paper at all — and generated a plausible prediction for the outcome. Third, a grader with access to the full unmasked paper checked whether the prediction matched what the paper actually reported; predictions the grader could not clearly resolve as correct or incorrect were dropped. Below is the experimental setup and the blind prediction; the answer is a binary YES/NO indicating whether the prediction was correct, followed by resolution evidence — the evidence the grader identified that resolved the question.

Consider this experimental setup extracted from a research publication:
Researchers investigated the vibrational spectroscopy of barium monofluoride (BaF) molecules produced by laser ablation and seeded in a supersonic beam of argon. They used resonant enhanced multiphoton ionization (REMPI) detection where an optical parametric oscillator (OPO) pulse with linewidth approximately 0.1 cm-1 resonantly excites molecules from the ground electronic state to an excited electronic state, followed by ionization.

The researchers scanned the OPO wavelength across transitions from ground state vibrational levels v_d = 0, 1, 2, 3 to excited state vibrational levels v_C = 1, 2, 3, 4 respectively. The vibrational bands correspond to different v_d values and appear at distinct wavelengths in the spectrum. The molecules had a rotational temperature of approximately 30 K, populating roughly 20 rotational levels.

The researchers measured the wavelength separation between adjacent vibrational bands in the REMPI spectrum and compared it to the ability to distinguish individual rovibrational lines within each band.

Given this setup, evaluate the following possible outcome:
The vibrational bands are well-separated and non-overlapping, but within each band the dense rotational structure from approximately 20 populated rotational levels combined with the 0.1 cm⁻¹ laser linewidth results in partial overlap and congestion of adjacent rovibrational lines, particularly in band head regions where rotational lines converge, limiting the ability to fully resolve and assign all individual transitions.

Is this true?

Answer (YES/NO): YES